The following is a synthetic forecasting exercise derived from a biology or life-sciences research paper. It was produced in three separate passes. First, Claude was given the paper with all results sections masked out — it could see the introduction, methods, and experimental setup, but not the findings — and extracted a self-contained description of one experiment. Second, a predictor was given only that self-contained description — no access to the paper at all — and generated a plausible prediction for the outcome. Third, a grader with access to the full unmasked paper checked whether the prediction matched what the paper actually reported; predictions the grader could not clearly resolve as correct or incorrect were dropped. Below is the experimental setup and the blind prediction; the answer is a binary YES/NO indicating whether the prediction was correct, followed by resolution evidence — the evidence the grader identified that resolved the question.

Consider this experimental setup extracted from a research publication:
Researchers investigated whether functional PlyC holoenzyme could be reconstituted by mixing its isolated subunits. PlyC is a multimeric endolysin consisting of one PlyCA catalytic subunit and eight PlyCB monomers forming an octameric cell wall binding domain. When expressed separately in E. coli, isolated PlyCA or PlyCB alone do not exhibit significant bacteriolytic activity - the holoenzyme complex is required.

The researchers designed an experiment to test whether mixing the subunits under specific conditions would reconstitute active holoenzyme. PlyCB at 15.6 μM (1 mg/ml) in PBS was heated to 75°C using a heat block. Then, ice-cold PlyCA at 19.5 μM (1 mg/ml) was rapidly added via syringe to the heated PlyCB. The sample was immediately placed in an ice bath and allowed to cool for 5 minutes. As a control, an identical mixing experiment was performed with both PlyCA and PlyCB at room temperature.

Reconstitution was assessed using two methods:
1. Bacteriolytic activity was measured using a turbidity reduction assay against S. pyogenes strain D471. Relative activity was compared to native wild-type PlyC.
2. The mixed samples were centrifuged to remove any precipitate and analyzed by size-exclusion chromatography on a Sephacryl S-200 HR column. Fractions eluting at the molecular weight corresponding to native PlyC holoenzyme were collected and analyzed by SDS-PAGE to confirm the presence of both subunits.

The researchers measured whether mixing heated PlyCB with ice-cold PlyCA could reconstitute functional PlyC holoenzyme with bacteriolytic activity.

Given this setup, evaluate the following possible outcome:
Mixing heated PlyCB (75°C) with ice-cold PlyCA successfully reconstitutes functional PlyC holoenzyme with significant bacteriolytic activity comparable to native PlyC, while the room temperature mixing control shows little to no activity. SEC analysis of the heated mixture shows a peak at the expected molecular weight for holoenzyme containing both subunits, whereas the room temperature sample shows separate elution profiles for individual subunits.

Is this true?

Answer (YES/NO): NO